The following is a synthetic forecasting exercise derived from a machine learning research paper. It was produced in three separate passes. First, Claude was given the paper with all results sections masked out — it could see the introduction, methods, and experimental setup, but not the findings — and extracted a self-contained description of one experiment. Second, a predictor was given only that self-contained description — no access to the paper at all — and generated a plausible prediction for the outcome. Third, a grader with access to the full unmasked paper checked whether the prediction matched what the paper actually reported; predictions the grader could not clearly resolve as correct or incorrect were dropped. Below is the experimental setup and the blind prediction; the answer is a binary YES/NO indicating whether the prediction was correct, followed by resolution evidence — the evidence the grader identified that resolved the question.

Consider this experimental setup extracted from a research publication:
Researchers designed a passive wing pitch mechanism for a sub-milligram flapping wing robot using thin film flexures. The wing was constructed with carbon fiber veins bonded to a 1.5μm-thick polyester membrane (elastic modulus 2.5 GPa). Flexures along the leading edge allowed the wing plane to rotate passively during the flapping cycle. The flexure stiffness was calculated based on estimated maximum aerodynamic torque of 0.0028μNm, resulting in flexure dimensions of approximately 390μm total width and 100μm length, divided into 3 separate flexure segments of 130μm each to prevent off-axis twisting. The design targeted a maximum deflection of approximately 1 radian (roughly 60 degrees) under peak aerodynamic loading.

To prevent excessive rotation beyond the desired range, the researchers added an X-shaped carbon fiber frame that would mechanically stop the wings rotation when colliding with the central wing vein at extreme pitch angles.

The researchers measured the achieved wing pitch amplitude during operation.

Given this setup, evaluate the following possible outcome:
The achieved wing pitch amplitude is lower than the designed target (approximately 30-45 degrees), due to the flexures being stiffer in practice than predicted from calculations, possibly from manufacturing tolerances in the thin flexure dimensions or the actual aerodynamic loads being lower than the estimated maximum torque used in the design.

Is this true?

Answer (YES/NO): NO